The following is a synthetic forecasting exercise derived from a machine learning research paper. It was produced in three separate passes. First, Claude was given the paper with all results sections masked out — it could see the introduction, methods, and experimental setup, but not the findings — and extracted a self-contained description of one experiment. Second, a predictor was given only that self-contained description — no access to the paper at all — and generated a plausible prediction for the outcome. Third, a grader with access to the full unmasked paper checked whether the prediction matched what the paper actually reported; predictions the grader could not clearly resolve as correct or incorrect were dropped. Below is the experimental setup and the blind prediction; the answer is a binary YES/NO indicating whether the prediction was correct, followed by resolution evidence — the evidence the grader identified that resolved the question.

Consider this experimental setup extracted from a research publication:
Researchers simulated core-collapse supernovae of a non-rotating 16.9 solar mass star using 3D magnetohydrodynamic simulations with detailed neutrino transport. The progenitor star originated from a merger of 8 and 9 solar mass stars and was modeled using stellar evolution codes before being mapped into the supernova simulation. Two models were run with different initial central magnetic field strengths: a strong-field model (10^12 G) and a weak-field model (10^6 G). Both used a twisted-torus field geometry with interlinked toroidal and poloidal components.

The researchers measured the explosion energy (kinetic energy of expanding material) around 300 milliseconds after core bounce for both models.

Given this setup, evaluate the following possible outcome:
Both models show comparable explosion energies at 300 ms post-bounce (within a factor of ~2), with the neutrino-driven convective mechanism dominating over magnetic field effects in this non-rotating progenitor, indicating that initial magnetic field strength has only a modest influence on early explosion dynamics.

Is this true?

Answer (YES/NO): NO